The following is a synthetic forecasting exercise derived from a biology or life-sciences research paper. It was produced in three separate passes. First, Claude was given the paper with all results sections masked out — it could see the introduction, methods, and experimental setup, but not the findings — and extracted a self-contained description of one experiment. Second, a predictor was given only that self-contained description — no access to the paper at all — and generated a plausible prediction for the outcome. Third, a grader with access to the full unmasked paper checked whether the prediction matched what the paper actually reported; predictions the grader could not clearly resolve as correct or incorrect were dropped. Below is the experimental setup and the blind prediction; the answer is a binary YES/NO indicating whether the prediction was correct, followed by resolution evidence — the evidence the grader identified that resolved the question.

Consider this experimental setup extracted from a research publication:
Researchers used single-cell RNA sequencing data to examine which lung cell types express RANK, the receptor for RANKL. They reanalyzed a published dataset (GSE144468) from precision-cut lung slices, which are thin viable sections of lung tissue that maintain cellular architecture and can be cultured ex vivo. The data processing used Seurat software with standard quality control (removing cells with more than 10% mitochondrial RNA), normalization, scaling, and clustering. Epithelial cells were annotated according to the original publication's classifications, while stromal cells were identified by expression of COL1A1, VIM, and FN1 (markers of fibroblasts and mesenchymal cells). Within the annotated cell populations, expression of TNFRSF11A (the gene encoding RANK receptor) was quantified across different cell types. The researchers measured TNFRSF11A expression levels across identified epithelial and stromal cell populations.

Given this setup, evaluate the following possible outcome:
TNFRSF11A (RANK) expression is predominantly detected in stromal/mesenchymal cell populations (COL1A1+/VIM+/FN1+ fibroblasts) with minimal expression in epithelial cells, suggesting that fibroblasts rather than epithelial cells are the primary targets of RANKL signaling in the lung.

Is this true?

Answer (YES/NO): NO